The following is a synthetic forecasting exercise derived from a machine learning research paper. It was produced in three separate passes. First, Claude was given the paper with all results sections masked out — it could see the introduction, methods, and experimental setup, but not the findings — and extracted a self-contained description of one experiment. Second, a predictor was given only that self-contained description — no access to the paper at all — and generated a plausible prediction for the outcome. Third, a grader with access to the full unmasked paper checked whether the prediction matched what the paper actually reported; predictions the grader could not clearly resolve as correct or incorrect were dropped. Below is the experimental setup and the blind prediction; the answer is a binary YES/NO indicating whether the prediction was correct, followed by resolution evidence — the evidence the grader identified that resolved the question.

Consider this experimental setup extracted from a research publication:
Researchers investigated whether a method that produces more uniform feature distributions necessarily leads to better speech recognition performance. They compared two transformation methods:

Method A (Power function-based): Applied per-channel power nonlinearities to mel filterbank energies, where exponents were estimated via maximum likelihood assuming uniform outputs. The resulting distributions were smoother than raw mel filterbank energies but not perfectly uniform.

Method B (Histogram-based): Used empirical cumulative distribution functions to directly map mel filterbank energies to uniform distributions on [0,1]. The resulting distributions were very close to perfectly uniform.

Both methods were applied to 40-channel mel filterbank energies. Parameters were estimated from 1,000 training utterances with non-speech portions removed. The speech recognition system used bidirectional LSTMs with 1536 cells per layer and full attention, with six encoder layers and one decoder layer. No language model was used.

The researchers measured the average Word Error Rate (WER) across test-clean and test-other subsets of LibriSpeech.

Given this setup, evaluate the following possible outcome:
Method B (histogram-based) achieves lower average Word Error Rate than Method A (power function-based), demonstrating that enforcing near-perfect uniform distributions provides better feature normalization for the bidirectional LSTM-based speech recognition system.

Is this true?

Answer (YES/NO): NO